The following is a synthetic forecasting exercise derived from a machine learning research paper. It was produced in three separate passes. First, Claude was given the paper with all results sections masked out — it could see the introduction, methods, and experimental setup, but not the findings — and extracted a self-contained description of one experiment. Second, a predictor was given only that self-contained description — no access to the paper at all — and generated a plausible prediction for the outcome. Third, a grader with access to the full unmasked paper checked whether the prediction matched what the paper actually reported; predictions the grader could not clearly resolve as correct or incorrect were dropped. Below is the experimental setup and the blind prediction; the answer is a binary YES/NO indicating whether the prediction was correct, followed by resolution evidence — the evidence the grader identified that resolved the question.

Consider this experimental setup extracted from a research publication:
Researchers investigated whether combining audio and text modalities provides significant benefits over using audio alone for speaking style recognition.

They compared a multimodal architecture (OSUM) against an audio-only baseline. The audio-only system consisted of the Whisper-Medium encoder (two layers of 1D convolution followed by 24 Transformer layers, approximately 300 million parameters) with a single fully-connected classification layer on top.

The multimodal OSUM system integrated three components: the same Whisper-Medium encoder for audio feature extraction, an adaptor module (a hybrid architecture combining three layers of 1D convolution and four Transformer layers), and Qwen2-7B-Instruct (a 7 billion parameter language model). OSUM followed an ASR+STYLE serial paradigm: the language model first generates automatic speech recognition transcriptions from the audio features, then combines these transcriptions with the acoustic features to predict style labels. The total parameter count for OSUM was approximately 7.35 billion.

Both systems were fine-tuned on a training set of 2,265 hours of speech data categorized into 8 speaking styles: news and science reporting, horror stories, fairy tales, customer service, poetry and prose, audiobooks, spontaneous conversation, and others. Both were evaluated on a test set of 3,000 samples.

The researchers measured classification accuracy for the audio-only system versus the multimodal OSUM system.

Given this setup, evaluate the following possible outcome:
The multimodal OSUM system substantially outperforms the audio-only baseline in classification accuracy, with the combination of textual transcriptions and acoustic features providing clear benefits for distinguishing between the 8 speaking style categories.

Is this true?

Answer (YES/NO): NO